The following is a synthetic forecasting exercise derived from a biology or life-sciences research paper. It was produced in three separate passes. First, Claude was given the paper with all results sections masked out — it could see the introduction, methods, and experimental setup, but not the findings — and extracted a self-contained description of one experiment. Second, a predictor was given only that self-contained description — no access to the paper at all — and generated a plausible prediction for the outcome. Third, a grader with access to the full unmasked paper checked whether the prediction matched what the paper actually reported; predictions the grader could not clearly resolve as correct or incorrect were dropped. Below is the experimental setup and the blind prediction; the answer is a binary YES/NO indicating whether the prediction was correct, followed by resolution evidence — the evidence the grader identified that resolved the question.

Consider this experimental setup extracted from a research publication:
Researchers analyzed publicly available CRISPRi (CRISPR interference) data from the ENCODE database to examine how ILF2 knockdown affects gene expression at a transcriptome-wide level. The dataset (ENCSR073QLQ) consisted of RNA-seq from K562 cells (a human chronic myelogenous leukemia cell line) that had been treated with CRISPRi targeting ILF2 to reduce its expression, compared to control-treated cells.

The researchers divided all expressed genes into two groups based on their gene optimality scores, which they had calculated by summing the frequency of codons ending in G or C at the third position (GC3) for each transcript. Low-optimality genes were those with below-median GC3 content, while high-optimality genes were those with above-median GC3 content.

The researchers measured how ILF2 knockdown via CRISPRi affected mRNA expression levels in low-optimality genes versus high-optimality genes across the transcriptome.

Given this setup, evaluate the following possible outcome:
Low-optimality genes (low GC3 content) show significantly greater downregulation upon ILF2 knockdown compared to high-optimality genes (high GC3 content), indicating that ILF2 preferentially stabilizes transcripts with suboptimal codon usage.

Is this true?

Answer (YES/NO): NO